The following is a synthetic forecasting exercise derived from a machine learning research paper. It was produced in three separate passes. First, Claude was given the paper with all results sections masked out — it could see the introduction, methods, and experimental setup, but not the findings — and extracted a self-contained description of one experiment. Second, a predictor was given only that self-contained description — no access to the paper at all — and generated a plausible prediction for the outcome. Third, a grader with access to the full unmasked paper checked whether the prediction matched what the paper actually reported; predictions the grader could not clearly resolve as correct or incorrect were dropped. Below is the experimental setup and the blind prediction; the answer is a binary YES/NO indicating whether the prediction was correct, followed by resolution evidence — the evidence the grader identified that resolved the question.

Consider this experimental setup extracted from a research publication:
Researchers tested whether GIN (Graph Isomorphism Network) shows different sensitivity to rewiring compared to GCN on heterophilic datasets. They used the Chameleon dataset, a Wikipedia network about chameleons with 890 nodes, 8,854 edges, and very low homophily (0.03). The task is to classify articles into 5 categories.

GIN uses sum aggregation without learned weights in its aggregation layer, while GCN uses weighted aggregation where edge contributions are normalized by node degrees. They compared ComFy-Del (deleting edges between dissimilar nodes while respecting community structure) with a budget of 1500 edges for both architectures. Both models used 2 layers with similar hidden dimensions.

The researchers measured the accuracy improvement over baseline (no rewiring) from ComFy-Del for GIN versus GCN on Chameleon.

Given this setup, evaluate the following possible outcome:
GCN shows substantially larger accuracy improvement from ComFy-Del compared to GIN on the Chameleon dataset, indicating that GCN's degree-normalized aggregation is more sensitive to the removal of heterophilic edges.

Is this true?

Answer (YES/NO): NO